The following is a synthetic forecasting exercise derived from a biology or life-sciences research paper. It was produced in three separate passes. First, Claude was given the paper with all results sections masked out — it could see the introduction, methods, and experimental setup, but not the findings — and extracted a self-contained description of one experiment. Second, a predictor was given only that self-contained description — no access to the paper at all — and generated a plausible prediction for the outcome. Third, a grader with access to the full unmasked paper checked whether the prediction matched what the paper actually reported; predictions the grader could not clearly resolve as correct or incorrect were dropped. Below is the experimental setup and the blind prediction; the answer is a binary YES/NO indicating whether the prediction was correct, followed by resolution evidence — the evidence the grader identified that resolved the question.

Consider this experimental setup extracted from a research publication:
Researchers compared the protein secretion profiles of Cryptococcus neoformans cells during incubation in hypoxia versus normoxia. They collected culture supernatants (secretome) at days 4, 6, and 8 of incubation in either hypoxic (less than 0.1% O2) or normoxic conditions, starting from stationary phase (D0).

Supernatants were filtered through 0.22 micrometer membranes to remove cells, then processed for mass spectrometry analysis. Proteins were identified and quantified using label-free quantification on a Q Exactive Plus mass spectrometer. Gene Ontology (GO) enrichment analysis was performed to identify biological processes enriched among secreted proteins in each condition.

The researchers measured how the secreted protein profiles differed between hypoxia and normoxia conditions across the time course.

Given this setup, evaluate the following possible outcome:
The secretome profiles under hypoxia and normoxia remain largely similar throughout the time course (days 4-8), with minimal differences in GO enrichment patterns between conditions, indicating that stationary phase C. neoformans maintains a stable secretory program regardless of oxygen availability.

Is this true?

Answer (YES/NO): NO